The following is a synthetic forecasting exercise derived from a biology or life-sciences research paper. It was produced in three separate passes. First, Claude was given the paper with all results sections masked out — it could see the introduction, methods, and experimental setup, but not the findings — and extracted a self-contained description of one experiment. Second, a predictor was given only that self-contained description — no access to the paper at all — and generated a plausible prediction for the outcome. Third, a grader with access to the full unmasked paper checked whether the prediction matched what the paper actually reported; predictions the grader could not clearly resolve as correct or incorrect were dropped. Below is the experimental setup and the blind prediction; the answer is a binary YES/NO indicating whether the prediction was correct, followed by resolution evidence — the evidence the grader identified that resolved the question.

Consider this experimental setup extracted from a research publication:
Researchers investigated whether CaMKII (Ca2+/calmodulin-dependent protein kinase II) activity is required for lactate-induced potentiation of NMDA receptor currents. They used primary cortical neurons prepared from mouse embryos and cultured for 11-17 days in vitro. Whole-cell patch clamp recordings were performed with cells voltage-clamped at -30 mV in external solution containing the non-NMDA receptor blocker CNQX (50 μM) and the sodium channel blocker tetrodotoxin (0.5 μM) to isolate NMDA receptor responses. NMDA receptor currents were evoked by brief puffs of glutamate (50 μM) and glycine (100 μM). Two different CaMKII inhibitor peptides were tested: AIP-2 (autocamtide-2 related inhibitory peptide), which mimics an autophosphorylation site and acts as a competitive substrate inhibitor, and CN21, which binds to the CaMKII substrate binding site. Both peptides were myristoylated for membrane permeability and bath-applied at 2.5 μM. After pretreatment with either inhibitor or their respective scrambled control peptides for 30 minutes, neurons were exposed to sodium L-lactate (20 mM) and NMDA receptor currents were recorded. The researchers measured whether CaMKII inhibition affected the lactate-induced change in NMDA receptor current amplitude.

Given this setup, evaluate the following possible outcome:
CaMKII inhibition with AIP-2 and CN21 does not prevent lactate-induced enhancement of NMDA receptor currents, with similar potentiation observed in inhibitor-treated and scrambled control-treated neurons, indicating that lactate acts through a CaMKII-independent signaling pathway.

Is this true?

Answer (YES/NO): NO